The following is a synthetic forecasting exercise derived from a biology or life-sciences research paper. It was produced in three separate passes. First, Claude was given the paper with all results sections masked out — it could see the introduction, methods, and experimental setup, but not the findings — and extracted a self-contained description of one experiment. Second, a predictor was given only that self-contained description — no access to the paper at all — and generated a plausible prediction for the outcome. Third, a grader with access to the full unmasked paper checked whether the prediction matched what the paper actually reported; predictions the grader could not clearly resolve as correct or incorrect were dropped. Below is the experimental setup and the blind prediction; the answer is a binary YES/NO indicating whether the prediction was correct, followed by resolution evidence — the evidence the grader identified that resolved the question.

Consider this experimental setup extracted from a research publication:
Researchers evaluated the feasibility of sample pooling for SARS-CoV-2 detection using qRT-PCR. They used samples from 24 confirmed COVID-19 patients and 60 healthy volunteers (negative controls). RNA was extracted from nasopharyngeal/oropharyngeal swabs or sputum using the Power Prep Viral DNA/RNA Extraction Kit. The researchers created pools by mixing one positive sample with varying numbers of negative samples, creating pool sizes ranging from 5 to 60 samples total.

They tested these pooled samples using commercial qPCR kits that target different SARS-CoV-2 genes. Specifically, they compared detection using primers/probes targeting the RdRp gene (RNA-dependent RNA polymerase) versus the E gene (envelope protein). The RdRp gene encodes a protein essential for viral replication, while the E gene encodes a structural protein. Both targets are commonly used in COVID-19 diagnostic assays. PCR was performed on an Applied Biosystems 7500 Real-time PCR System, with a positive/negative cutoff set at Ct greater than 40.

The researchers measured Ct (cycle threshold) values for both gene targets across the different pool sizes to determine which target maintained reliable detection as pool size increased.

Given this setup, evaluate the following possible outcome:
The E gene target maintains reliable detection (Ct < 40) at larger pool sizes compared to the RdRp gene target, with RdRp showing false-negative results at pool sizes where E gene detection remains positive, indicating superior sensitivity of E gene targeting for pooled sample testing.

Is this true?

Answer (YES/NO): NO